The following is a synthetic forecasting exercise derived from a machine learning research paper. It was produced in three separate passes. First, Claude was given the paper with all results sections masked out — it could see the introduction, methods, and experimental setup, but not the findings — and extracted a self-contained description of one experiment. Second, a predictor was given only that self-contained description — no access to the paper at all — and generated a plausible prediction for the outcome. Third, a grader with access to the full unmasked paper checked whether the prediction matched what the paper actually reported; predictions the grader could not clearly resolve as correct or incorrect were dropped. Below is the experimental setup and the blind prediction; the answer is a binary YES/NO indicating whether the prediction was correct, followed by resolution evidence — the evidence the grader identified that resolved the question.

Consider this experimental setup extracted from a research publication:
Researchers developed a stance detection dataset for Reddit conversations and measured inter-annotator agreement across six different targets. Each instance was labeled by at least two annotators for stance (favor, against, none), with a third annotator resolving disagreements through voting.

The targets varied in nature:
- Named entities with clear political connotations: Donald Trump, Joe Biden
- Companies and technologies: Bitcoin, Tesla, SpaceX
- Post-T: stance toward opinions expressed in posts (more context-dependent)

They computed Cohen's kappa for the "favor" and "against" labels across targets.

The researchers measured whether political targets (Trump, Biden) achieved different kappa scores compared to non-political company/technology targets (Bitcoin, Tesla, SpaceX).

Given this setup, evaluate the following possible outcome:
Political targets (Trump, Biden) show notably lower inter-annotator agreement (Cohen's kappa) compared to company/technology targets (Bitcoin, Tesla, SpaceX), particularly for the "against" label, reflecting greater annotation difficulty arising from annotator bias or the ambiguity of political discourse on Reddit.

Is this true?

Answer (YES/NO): NO